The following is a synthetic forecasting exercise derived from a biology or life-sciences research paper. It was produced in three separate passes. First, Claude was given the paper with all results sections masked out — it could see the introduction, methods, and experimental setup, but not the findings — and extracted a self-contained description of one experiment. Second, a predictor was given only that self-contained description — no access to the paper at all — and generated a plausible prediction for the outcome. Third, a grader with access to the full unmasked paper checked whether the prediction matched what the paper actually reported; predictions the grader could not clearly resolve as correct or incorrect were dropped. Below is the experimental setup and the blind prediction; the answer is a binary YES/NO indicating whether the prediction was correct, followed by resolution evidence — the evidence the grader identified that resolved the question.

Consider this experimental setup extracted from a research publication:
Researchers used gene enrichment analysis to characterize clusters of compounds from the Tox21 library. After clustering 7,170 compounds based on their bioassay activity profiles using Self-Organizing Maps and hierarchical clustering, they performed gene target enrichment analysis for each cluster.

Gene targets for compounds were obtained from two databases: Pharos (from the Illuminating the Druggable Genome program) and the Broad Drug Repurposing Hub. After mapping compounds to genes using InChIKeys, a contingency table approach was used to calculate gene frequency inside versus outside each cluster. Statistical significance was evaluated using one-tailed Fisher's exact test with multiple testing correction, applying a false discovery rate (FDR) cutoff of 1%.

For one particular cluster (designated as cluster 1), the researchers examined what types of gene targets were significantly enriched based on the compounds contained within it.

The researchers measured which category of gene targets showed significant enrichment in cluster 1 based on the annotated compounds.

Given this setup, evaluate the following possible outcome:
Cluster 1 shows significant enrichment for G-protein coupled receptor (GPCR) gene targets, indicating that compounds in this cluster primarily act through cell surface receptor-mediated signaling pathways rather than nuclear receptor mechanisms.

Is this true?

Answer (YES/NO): YES